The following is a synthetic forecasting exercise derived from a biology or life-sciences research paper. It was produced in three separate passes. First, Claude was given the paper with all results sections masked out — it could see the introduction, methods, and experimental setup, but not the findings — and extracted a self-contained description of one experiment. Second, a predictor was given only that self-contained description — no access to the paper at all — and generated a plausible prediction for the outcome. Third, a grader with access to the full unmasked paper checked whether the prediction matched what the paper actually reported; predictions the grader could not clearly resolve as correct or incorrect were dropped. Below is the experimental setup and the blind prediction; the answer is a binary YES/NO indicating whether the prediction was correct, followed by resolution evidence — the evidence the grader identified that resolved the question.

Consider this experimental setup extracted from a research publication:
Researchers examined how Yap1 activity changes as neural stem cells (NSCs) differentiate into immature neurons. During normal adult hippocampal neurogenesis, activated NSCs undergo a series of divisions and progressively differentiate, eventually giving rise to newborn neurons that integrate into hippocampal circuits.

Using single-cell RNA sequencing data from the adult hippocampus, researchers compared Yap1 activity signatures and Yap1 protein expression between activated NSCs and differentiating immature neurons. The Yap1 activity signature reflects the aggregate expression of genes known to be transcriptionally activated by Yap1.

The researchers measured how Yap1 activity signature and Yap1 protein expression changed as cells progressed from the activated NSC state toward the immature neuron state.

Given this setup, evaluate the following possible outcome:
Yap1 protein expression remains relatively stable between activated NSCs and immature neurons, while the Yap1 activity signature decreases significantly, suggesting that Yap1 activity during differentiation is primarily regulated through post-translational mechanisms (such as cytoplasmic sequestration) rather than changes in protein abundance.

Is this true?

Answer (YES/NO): NO